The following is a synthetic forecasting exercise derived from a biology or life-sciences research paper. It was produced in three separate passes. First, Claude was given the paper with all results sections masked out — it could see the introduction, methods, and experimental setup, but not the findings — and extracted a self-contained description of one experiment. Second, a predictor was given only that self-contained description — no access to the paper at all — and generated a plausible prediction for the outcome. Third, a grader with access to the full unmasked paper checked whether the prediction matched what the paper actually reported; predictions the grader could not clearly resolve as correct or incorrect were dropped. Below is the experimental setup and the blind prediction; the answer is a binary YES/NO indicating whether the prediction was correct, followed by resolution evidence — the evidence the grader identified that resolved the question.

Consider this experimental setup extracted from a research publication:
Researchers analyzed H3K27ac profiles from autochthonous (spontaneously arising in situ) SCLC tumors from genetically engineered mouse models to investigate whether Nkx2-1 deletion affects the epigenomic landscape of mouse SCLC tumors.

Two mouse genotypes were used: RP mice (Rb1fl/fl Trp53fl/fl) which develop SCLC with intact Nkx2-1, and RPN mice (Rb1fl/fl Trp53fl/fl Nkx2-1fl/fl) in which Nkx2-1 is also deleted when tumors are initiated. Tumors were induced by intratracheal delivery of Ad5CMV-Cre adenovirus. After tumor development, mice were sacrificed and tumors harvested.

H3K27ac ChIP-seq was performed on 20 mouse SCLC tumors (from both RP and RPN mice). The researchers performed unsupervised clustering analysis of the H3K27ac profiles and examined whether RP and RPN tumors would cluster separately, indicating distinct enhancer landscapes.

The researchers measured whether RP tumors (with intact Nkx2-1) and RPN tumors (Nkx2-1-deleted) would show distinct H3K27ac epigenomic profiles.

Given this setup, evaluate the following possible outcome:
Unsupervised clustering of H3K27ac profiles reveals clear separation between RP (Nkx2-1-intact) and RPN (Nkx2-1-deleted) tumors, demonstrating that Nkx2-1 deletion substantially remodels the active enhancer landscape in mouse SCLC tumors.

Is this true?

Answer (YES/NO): NO